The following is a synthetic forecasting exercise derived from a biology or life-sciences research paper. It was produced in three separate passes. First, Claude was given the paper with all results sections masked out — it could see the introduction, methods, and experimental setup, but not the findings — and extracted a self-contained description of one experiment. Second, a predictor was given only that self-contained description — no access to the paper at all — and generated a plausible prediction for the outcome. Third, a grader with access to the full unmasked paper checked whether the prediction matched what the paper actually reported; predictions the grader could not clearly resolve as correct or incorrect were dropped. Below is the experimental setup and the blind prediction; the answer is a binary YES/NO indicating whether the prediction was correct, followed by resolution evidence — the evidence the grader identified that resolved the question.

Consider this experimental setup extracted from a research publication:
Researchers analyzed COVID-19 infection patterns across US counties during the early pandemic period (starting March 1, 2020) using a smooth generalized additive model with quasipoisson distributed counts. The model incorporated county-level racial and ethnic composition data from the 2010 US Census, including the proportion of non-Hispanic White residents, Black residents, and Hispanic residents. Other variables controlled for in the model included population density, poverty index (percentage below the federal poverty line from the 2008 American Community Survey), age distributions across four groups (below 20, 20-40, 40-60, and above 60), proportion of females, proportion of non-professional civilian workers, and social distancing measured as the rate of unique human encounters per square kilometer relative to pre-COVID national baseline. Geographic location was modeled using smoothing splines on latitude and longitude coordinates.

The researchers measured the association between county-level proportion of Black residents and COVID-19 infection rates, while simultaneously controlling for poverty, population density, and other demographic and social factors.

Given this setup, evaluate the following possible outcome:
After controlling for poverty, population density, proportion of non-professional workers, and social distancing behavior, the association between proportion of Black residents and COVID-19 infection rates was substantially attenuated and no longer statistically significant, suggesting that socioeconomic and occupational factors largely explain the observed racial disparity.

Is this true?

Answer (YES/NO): NO